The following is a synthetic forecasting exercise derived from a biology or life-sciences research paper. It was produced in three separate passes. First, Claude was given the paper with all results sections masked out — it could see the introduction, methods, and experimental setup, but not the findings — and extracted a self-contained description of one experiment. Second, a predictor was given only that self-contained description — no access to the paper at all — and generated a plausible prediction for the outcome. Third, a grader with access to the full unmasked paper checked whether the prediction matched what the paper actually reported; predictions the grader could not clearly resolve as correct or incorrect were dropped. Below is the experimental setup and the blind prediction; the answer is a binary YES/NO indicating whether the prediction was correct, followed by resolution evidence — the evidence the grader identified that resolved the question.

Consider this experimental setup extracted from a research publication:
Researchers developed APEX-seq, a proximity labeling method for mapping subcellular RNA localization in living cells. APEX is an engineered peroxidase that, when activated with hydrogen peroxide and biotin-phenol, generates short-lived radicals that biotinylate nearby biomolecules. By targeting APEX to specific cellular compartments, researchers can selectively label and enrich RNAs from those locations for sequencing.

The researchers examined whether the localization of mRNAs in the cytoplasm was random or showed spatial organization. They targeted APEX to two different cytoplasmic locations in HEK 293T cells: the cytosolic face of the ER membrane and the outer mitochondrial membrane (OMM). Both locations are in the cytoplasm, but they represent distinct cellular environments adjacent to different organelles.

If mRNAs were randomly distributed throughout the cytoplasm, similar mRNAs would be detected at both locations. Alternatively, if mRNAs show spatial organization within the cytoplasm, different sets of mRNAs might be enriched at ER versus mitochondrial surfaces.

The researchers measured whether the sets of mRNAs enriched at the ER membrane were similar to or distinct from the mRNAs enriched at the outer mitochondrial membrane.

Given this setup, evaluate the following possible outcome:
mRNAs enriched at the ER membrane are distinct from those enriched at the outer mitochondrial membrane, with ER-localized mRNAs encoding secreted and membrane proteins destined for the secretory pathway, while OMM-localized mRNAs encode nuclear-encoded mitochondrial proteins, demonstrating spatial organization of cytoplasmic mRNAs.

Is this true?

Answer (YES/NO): NO